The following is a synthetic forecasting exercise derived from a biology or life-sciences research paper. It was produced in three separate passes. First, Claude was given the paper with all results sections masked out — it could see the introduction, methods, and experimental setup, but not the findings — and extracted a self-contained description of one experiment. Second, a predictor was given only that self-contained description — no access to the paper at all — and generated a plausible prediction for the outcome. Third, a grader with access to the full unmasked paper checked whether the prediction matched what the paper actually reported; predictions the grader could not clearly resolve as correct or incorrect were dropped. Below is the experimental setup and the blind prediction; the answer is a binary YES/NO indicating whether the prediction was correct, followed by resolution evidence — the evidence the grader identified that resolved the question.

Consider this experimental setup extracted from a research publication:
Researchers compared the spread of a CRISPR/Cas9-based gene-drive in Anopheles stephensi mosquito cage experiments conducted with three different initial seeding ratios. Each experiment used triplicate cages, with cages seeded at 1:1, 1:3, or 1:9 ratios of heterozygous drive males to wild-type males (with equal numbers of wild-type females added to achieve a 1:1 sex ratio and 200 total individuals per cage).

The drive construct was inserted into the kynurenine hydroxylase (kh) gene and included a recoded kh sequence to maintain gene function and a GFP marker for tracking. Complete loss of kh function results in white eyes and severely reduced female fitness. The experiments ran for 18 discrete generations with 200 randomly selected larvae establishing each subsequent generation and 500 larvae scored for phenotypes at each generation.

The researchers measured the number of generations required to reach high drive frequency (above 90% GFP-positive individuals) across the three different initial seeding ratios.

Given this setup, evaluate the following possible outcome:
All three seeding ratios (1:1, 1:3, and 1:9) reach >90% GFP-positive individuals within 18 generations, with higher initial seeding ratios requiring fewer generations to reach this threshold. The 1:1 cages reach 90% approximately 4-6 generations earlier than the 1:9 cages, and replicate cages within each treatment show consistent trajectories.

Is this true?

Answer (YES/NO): NO